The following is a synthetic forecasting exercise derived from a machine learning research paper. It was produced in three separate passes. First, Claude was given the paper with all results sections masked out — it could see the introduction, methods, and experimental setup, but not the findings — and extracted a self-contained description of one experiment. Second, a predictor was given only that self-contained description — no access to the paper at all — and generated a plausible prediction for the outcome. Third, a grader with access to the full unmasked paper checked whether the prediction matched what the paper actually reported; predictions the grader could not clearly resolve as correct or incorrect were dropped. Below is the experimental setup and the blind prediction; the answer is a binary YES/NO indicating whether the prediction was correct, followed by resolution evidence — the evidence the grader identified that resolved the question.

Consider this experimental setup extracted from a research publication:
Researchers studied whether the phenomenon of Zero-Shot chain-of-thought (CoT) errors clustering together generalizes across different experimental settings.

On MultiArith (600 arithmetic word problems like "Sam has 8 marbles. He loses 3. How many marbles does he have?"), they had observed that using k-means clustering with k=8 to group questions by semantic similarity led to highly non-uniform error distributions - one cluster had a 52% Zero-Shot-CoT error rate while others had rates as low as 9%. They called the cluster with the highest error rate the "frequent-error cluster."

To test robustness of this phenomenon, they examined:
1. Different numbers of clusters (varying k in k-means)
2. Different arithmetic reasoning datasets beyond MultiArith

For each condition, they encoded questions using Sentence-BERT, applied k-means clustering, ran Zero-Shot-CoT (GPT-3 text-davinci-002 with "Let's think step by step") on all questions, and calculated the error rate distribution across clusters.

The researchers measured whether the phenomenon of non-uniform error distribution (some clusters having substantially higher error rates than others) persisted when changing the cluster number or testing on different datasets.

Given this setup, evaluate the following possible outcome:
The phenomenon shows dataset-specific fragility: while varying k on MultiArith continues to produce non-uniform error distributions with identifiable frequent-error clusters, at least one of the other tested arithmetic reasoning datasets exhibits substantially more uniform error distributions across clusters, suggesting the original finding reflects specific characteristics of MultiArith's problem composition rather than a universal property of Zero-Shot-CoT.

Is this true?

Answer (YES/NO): NO